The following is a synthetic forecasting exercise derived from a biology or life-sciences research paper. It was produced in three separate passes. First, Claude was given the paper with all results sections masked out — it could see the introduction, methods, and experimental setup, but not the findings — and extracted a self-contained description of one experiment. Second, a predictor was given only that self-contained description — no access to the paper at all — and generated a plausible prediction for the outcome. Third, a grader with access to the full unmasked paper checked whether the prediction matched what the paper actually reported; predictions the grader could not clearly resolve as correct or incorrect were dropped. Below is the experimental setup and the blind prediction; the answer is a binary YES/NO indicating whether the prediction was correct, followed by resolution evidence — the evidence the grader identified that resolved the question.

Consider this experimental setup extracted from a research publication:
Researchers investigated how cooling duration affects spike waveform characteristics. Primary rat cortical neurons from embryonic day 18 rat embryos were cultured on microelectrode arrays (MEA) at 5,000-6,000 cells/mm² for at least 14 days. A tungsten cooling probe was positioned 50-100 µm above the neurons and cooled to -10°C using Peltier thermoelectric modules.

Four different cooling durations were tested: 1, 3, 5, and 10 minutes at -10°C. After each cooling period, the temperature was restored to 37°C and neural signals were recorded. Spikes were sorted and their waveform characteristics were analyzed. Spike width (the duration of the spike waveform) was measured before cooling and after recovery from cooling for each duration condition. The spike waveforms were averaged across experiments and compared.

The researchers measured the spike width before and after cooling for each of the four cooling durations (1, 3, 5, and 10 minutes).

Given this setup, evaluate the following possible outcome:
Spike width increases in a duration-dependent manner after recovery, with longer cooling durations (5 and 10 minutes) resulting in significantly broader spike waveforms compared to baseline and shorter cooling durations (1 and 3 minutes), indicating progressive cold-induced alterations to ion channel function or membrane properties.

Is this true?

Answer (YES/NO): NO